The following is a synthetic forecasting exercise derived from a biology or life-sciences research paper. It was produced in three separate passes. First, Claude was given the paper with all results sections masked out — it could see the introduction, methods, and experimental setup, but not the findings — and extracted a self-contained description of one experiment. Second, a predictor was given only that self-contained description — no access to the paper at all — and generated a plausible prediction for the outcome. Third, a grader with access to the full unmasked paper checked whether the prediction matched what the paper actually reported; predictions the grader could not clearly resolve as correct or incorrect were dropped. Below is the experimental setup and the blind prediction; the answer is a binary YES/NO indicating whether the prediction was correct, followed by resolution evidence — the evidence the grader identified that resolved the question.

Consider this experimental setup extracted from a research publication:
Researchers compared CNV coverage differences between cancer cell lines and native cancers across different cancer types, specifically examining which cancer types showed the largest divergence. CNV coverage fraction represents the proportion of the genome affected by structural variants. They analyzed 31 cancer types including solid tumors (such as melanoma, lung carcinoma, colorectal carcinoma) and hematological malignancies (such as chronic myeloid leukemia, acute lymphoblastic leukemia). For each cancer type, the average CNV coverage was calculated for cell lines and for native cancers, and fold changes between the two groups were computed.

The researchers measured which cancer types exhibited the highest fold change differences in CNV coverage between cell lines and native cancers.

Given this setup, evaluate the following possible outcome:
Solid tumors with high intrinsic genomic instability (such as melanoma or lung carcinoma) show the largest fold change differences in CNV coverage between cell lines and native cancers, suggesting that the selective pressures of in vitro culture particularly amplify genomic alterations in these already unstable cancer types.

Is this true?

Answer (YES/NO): NO